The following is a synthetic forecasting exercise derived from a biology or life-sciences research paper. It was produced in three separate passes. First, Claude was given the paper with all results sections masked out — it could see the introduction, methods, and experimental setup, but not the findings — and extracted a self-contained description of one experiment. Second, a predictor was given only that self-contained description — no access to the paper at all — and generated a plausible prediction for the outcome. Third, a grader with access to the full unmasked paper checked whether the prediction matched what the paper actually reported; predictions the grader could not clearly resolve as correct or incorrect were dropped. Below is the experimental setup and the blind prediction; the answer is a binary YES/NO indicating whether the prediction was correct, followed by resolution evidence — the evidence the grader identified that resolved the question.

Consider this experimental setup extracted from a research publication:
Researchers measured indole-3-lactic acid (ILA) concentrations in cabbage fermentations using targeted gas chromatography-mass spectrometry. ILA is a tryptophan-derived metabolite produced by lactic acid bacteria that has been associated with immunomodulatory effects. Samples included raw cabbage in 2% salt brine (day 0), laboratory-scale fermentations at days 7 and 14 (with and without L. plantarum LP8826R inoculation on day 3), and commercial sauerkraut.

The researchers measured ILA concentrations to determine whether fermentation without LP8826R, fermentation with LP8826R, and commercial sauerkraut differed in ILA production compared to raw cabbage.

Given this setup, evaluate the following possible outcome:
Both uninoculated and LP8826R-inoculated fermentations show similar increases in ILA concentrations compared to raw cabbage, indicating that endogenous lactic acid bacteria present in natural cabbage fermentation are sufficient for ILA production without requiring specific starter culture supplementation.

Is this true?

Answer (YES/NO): NO